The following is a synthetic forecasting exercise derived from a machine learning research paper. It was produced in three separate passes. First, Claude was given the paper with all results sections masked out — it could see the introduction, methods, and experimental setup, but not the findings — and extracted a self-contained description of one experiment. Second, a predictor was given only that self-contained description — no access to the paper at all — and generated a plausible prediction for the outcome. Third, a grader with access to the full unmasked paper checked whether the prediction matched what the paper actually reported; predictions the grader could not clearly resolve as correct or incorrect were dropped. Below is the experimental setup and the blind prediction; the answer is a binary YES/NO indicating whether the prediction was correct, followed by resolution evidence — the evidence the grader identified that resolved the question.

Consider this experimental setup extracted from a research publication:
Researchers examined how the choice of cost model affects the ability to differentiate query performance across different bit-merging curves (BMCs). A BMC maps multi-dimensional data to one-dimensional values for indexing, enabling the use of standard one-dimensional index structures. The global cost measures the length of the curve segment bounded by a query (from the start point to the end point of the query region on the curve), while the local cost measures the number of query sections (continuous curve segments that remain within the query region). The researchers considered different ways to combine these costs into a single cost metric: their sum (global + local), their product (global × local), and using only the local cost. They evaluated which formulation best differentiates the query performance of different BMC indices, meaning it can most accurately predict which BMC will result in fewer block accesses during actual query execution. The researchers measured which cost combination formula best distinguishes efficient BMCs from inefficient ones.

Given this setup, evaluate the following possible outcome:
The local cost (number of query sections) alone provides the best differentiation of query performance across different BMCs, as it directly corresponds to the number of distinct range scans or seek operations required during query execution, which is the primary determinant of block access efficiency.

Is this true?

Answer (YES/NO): NO